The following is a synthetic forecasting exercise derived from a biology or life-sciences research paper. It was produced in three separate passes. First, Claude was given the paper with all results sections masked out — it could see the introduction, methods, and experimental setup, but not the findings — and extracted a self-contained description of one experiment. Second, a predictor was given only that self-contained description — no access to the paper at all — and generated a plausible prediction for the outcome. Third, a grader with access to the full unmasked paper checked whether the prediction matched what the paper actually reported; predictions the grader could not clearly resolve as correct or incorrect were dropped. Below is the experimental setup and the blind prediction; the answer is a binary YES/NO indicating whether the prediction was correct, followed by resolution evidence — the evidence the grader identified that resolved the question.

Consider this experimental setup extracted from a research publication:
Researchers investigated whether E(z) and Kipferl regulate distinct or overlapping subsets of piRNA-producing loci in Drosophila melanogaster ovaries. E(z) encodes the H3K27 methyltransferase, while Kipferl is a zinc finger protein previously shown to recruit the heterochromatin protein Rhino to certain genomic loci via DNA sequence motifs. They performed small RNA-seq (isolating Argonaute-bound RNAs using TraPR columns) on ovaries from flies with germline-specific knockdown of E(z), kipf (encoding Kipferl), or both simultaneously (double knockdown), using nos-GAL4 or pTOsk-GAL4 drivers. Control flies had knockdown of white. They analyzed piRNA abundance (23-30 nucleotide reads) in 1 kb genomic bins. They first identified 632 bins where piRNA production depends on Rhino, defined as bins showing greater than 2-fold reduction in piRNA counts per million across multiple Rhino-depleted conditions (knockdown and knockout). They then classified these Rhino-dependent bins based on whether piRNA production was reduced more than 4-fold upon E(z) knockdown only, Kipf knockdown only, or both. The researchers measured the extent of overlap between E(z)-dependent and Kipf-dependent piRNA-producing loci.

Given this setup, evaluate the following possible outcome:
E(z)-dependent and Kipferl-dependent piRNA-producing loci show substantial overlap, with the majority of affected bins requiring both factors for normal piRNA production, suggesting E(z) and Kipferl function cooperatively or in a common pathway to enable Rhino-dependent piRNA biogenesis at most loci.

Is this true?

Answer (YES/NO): NO